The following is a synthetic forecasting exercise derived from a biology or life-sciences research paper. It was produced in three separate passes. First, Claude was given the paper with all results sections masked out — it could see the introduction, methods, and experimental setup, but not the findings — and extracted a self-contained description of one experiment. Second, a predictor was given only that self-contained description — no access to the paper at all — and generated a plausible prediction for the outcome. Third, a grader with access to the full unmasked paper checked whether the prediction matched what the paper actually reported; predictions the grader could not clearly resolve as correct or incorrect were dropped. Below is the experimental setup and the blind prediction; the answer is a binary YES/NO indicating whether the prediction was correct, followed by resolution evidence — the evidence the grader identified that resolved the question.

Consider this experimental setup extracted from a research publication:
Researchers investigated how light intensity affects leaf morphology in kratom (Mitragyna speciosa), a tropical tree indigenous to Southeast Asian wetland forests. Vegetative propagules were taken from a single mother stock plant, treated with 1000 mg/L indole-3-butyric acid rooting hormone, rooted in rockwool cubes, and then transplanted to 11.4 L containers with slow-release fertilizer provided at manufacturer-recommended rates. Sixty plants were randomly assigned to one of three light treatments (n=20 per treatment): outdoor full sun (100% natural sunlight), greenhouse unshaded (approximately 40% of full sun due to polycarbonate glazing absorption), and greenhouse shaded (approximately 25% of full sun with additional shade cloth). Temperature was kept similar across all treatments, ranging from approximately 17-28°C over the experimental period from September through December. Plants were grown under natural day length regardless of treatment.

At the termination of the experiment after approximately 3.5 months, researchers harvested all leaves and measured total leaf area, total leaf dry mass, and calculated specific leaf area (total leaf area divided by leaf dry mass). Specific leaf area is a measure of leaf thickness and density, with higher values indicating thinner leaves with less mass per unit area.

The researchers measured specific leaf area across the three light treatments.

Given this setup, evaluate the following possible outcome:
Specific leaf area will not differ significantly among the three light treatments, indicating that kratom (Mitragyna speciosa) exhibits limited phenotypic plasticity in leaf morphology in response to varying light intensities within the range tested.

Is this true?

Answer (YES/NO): NO